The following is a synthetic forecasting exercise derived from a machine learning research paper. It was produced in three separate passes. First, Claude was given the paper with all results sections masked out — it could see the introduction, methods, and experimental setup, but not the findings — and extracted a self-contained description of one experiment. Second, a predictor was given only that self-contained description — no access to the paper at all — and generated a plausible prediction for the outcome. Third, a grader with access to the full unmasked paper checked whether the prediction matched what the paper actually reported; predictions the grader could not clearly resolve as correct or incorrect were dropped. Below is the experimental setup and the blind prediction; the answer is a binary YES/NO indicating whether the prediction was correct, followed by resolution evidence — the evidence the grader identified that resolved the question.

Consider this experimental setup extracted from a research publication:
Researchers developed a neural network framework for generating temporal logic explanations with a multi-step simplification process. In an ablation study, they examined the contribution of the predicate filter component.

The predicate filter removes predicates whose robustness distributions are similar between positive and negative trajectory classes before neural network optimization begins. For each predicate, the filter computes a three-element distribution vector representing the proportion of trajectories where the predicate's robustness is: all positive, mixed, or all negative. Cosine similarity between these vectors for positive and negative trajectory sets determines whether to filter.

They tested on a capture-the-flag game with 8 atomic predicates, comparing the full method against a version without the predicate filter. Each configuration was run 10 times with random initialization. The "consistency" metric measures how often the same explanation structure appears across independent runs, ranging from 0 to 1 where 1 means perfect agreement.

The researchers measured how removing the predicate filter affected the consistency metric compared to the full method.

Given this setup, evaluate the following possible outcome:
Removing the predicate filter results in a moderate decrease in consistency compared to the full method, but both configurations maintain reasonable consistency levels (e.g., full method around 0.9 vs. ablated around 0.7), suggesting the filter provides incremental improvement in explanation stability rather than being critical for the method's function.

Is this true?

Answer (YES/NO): NO